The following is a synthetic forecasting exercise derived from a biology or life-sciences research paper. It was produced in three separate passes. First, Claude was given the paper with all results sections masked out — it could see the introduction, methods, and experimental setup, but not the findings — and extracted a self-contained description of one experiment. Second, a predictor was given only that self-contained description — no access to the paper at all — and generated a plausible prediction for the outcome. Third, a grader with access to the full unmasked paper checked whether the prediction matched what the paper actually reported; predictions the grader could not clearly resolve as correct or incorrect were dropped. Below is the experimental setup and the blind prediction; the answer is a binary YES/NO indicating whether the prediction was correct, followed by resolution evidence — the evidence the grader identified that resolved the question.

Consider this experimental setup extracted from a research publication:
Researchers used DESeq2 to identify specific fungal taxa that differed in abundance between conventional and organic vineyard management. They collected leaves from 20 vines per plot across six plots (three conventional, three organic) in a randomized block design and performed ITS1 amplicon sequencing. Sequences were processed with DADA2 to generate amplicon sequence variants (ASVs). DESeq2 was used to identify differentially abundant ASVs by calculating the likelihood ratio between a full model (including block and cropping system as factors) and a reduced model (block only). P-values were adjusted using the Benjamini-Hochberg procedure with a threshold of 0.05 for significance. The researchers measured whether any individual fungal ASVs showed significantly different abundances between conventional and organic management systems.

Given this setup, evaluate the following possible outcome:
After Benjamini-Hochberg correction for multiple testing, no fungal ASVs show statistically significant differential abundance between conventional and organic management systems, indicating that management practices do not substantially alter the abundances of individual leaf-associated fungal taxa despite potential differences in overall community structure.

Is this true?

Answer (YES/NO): NO